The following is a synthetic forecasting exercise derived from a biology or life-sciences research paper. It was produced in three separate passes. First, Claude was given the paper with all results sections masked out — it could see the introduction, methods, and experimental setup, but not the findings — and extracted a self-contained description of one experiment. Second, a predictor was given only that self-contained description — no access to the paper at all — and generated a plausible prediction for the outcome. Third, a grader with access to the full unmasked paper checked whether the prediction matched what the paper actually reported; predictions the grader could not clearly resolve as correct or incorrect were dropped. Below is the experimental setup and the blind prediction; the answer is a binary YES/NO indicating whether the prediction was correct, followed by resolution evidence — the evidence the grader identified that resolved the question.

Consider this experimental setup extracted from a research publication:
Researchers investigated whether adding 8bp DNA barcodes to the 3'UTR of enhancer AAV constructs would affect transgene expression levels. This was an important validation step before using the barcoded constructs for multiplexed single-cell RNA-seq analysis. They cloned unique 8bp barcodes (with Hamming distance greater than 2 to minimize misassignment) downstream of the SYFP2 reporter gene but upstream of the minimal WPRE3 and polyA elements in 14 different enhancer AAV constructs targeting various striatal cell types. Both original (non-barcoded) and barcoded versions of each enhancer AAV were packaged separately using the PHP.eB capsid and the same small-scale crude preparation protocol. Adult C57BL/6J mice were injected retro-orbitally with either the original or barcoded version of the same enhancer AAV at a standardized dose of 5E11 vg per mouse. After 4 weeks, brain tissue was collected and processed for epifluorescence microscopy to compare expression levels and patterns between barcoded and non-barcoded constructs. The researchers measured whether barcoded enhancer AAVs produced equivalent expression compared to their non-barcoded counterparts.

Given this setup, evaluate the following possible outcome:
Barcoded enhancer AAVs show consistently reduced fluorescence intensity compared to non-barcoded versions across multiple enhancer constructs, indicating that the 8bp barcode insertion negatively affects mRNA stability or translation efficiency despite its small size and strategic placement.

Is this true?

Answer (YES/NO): NO